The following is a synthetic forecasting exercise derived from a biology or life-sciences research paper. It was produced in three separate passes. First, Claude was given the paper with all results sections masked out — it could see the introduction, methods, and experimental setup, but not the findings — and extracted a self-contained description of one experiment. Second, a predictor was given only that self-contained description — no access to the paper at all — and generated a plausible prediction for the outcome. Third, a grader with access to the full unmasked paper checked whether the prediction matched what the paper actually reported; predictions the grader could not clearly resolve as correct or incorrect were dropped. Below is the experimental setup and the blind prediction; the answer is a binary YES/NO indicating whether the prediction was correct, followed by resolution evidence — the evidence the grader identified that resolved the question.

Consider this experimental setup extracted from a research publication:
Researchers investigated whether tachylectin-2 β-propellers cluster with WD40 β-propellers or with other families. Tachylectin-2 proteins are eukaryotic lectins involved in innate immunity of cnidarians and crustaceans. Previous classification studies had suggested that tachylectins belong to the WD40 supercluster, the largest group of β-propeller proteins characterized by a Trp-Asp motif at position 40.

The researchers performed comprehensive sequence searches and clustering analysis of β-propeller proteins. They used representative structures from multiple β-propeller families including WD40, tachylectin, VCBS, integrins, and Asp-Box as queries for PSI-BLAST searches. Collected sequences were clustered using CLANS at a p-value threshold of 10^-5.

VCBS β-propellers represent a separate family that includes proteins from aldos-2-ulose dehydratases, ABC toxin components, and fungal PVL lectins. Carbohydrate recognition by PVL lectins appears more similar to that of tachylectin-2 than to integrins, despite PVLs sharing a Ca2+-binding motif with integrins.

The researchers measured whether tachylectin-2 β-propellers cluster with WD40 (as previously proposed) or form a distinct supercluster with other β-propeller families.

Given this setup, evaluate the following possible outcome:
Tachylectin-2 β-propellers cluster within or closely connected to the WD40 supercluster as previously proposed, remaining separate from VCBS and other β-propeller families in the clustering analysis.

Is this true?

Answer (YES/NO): NO